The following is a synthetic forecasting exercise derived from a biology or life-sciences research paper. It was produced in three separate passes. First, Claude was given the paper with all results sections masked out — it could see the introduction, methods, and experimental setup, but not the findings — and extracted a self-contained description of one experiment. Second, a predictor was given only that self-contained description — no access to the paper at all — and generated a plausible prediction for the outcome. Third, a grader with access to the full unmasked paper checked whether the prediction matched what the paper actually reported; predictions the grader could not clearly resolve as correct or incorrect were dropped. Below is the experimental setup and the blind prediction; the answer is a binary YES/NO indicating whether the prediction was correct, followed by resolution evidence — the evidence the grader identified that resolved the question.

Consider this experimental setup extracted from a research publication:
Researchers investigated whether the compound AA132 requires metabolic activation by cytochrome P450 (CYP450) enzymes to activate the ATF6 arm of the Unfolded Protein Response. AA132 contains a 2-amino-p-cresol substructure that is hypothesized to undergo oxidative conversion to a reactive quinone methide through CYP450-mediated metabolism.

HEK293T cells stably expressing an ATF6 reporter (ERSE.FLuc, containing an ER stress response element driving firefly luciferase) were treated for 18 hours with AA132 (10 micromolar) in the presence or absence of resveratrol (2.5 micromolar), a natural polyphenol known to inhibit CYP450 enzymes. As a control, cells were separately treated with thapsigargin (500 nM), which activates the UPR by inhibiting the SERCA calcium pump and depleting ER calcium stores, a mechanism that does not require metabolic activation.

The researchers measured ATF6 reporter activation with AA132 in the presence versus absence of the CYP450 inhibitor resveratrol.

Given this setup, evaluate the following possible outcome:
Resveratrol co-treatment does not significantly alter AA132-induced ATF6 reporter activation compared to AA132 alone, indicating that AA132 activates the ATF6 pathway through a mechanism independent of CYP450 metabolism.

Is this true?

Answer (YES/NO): NO